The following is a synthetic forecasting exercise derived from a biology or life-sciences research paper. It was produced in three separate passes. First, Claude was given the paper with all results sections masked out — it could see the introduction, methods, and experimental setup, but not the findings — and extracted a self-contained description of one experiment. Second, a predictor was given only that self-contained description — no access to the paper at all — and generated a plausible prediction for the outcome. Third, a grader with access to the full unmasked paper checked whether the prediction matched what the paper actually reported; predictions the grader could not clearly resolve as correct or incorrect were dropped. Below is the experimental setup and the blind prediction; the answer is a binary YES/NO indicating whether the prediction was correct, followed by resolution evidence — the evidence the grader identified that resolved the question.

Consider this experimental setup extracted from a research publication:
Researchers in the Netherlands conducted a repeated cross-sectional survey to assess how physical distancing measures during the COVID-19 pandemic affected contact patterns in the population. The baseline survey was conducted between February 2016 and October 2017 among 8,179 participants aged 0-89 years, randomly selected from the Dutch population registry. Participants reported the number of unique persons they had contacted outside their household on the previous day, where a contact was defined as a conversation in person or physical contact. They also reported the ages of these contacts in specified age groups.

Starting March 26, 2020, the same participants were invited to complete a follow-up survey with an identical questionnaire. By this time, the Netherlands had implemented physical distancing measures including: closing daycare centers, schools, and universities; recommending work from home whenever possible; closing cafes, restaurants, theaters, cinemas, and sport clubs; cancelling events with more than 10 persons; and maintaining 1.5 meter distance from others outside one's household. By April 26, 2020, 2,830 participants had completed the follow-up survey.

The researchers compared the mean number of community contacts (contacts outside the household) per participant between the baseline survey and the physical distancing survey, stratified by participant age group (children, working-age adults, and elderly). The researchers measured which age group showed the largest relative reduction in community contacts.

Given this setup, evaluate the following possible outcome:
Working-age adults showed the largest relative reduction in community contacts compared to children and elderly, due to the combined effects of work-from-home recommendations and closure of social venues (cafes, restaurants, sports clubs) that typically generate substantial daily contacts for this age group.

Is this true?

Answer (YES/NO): NO